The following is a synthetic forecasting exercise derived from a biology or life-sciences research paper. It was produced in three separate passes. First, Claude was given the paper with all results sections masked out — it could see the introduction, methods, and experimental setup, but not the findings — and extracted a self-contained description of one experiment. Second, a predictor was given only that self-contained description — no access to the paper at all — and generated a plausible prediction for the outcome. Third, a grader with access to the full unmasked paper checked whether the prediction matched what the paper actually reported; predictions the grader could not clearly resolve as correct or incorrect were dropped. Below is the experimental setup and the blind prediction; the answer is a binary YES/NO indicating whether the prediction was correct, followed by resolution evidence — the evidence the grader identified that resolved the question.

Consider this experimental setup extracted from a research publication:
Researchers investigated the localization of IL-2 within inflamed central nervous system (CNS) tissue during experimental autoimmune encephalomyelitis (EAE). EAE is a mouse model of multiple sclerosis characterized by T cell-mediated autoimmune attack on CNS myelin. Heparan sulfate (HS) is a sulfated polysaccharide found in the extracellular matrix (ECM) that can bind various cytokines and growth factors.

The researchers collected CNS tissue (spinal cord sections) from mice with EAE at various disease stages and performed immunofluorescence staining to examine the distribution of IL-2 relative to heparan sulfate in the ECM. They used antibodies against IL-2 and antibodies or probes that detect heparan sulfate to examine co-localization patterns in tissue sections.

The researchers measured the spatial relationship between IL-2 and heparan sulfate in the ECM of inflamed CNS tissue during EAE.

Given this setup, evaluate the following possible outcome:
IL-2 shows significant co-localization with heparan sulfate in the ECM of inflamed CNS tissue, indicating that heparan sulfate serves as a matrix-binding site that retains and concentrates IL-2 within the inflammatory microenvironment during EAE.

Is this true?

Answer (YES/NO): YES